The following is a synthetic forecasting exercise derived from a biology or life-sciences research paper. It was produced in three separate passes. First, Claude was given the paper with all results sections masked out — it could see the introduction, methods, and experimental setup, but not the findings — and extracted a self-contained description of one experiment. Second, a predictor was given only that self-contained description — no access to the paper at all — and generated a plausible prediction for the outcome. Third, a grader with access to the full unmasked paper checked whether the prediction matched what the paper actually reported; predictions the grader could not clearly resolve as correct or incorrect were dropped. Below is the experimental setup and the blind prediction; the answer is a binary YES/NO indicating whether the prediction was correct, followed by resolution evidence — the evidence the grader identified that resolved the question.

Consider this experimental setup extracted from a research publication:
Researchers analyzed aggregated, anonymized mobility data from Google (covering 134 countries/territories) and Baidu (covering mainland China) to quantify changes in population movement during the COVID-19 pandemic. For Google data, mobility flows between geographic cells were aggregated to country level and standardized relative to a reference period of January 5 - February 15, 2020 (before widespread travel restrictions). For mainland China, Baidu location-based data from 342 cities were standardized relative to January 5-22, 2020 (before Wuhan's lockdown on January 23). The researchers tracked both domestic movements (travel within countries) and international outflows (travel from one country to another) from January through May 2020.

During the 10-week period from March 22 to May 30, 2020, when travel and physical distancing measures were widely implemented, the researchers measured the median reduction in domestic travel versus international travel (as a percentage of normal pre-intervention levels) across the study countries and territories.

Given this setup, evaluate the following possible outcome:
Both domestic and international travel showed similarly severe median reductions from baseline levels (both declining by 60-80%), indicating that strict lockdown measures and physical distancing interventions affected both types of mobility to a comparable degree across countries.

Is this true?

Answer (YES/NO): NO